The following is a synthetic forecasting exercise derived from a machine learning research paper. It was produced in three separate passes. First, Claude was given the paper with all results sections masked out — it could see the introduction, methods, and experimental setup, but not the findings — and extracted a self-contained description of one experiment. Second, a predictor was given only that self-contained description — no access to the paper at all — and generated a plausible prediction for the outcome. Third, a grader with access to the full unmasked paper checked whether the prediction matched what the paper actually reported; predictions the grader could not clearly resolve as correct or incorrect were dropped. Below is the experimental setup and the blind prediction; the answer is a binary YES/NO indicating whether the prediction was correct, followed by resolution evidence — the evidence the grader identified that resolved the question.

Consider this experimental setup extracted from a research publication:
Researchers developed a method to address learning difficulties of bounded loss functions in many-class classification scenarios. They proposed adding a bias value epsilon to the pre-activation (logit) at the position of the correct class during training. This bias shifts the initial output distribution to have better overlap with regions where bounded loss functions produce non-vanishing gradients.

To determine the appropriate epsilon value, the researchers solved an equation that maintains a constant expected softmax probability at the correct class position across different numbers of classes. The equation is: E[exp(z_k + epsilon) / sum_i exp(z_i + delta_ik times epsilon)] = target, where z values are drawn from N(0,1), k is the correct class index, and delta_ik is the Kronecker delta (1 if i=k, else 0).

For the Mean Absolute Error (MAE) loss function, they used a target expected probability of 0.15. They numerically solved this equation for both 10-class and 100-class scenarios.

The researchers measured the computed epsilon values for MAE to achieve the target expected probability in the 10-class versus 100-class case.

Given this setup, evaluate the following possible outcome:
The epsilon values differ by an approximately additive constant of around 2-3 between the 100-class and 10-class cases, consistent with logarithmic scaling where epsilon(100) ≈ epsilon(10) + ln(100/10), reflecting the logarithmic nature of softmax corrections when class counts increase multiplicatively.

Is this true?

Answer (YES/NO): YES